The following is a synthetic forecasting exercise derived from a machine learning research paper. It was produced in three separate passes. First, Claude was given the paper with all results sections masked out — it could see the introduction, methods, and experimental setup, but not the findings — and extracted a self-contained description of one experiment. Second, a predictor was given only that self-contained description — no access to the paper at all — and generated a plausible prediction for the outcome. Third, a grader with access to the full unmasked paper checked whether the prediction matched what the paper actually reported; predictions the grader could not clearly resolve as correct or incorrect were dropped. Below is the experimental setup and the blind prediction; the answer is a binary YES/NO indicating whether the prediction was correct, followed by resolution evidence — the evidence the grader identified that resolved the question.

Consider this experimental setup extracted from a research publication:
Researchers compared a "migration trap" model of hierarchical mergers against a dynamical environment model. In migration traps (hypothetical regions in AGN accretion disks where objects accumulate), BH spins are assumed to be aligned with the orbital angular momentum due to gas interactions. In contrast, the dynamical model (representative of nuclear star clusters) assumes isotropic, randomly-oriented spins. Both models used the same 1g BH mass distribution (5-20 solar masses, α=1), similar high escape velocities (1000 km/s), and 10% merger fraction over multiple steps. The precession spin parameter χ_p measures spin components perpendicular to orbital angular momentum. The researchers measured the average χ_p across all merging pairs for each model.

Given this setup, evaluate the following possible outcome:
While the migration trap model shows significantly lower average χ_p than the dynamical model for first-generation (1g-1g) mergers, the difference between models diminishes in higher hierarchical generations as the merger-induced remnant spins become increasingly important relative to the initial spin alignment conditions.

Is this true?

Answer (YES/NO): NO